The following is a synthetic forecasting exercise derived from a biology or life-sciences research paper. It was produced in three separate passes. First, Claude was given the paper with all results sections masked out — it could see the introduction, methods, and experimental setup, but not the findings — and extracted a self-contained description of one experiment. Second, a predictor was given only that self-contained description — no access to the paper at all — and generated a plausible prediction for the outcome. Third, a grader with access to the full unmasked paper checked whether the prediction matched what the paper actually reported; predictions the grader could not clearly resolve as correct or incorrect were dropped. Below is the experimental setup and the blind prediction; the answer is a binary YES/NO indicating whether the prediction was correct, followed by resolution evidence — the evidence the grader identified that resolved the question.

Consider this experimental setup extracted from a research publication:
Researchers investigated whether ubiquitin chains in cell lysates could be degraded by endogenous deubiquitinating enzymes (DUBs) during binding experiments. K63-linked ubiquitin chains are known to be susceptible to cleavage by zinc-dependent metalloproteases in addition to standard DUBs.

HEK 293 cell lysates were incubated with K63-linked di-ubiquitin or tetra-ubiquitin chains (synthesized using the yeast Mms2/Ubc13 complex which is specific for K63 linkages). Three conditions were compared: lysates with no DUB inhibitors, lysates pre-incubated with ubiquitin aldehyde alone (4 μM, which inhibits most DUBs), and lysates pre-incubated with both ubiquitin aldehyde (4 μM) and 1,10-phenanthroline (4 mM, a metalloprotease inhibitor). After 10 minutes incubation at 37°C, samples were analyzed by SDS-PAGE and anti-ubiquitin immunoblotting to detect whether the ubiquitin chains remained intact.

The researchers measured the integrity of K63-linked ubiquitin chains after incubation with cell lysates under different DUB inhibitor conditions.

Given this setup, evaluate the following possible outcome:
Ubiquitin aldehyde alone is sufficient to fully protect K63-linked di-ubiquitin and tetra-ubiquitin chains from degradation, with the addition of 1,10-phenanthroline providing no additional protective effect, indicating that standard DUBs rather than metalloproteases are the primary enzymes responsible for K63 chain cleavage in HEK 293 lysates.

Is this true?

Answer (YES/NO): NO